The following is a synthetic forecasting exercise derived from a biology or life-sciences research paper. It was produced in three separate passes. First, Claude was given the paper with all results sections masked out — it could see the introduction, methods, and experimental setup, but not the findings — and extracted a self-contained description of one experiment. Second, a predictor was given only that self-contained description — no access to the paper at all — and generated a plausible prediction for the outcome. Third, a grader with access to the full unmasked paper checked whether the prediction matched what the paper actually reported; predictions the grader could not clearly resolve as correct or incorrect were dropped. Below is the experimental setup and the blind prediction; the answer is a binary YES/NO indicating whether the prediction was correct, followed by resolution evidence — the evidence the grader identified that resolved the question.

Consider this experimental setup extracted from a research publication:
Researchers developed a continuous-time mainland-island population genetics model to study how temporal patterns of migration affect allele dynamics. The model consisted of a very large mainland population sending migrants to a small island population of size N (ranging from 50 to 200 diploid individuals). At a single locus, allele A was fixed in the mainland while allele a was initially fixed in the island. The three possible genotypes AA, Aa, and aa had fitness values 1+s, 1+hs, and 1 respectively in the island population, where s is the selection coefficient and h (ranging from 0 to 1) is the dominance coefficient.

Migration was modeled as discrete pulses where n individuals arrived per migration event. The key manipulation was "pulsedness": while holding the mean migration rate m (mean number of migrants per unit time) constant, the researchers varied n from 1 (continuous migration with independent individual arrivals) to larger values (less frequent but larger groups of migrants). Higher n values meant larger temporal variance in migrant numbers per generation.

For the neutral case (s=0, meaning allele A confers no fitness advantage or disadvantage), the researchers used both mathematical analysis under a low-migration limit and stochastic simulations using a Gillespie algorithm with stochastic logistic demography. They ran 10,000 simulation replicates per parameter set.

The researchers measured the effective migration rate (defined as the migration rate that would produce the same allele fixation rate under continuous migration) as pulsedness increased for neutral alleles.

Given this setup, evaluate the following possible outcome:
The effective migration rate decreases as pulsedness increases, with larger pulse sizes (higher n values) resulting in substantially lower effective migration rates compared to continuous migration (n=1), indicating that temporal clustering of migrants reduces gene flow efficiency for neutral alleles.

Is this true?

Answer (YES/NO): YES